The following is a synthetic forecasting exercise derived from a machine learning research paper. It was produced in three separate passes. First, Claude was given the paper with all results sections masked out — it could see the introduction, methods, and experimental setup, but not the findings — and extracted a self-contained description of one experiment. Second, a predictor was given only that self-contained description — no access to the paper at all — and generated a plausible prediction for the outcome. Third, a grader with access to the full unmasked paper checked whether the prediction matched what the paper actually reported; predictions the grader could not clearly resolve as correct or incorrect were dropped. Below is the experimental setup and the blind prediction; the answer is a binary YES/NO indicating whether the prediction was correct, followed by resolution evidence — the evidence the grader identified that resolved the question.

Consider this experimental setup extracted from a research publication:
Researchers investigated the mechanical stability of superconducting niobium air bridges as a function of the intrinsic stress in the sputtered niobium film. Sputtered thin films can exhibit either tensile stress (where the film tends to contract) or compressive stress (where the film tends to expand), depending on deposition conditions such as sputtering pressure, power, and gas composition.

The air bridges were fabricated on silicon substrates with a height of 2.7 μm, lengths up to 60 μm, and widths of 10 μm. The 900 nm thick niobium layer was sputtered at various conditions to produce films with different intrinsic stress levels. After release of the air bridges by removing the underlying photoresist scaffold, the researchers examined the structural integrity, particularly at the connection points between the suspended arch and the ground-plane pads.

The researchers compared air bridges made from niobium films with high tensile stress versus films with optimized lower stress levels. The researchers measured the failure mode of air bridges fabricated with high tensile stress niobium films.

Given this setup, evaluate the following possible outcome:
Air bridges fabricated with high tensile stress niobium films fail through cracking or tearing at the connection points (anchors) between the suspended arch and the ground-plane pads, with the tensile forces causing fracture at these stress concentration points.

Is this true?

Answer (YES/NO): YES